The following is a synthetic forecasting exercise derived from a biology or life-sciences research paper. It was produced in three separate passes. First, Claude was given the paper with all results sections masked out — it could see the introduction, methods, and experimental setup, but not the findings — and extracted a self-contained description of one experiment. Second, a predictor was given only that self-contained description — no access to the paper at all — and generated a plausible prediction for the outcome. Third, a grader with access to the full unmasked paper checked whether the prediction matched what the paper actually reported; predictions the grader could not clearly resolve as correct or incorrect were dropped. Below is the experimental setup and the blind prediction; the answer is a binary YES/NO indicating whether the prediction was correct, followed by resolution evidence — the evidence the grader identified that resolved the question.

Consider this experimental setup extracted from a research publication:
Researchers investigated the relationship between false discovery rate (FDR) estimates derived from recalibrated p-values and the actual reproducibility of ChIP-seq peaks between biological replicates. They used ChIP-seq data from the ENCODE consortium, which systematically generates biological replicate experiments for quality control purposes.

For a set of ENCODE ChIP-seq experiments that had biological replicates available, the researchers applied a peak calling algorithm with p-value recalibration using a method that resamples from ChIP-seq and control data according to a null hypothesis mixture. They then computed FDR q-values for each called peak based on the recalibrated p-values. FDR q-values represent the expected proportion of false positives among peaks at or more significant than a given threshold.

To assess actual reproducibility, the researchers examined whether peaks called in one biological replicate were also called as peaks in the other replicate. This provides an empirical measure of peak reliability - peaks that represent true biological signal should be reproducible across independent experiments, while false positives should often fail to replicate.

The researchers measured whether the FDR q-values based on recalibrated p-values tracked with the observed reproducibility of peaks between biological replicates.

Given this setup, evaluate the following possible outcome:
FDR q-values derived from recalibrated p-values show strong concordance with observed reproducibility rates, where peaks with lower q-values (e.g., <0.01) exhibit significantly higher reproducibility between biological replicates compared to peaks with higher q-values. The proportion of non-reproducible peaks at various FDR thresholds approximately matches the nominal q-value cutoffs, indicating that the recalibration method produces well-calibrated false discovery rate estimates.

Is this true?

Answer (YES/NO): YES